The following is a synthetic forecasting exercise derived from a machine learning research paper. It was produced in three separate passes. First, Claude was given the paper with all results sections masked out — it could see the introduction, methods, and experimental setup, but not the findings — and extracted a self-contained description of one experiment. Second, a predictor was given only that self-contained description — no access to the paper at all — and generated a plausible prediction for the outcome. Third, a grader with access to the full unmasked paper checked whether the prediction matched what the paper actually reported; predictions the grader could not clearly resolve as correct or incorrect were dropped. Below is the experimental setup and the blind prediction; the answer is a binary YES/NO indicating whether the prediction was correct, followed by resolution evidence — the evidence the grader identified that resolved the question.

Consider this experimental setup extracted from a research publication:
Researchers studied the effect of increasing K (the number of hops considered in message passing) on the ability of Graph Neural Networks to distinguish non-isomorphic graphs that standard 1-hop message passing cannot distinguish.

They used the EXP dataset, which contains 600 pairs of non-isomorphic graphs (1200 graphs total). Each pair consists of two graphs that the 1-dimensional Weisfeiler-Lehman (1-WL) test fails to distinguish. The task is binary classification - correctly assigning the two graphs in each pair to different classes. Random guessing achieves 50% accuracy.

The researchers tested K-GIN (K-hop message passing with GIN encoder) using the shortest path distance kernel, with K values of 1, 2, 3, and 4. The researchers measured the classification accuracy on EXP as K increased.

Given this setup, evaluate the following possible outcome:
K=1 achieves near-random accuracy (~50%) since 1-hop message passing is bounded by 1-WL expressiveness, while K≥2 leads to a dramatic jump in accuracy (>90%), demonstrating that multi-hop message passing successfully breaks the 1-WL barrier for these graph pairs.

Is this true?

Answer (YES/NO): NO